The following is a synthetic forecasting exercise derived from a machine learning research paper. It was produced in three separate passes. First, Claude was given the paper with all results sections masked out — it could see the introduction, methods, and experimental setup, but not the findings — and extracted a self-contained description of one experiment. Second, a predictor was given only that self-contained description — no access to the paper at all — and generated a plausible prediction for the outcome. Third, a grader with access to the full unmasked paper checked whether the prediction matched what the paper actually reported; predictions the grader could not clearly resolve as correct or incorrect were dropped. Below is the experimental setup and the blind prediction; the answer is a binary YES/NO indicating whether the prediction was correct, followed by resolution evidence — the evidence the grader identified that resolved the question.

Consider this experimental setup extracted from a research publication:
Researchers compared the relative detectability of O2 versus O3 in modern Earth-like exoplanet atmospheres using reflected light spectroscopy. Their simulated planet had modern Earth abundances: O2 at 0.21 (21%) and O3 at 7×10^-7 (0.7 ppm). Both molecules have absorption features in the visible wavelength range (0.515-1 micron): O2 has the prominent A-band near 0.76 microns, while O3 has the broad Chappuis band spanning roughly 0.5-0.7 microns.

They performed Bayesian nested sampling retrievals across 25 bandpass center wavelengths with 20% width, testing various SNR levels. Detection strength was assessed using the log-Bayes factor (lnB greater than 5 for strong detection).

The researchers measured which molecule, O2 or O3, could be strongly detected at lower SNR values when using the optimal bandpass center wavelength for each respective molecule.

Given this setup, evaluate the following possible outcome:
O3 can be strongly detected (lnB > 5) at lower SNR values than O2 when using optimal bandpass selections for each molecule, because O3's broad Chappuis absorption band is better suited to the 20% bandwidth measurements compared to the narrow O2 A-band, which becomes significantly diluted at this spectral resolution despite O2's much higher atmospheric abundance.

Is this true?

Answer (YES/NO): NO